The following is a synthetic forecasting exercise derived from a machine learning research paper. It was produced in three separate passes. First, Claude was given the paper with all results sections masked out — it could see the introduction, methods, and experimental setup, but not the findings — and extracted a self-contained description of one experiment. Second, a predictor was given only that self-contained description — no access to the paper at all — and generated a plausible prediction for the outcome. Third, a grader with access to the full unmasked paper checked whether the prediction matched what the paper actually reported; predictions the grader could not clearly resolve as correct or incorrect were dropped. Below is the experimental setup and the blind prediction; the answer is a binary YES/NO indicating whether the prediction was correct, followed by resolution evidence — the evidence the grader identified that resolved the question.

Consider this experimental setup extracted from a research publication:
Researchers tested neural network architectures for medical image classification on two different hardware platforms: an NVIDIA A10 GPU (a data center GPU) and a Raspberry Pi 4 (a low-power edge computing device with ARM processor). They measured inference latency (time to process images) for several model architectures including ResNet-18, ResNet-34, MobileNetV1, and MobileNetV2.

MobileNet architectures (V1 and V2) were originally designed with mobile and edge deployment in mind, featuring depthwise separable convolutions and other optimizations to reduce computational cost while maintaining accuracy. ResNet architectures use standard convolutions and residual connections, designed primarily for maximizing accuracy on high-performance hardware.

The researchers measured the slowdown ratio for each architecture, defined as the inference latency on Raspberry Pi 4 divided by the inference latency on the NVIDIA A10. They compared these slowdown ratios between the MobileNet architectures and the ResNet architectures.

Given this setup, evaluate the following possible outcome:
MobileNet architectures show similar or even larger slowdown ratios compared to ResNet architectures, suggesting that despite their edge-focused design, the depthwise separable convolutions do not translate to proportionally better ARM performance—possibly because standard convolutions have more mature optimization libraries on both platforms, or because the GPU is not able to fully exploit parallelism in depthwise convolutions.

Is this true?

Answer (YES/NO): NO